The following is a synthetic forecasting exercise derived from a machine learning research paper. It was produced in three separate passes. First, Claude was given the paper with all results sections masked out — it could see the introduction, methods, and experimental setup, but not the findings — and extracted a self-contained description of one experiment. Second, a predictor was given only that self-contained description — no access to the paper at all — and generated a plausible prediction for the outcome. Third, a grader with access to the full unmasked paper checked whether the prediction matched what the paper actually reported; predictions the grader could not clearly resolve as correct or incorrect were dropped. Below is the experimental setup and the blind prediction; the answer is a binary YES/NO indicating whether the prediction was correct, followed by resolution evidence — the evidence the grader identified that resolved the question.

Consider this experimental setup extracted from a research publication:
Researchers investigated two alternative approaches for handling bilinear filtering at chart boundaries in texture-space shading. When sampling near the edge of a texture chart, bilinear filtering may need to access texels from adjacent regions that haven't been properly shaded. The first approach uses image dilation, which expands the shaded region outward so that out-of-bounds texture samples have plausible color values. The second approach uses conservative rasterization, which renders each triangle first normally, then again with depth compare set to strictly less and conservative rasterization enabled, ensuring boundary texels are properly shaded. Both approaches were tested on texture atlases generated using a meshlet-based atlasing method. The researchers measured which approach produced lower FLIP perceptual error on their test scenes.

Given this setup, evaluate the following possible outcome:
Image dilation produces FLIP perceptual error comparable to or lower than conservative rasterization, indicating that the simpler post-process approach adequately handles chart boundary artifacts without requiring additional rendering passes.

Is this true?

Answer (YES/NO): NO